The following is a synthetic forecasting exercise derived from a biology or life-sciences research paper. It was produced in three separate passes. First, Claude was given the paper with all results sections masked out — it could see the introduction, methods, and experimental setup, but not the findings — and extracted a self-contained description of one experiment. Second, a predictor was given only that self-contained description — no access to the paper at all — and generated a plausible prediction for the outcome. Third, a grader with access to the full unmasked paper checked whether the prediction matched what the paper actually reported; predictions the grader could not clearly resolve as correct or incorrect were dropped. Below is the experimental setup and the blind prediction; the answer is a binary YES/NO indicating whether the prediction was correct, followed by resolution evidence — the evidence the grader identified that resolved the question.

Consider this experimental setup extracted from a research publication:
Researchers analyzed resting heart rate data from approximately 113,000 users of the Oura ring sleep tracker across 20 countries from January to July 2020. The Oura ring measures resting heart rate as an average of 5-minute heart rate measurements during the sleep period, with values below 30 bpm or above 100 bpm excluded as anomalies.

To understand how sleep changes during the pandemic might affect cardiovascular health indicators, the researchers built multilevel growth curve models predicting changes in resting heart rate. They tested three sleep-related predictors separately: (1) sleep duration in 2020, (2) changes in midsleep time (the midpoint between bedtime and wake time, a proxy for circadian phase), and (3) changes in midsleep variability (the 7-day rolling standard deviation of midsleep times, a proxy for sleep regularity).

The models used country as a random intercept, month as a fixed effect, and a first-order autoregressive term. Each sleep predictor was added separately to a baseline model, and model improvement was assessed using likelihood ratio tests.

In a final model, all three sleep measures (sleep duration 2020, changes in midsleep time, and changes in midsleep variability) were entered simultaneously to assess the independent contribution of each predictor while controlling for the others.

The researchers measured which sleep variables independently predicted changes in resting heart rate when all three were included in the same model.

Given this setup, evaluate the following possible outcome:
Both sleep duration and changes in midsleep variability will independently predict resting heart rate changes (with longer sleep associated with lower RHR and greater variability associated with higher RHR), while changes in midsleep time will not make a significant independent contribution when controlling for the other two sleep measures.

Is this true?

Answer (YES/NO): NO